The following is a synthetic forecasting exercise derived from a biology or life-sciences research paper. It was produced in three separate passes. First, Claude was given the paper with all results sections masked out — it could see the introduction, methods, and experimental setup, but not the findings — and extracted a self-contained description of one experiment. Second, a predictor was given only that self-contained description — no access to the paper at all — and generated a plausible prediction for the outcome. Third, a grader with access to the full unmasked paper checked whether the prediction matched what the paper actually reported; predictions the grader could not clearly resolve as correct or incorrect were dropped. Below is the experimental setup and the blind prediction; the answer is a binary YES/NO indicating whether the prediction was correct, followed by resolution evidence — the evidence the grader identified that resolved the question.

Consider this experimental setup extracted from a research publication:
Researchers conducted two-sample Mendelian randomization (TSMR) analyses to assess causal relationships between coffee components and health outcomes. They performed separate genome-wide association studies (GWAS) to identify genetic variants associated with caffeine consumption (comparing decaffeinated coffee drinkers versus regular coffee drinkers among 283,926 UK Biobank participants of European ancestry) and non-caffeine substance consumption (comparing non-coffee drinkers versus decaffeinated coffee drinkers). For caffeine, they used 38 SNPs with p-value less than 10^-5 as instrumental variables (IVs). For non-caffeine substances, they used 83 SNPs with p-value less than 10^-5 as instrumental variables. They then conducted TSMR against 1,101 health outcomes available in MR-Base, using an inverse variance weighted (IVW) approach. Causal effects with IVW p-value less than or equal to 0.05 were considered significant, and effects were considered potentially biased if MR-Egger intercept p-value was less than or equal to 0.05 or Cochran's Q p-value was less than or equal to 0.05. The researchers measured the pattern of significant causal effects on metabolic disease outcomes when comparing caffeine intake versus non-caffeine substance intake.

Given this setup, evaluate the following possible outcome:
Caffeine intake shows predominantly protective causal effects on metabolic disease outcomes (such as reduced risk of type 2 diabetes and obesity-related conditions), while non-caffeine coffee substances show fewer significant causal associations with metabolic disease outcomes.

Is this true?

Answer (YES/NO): NO